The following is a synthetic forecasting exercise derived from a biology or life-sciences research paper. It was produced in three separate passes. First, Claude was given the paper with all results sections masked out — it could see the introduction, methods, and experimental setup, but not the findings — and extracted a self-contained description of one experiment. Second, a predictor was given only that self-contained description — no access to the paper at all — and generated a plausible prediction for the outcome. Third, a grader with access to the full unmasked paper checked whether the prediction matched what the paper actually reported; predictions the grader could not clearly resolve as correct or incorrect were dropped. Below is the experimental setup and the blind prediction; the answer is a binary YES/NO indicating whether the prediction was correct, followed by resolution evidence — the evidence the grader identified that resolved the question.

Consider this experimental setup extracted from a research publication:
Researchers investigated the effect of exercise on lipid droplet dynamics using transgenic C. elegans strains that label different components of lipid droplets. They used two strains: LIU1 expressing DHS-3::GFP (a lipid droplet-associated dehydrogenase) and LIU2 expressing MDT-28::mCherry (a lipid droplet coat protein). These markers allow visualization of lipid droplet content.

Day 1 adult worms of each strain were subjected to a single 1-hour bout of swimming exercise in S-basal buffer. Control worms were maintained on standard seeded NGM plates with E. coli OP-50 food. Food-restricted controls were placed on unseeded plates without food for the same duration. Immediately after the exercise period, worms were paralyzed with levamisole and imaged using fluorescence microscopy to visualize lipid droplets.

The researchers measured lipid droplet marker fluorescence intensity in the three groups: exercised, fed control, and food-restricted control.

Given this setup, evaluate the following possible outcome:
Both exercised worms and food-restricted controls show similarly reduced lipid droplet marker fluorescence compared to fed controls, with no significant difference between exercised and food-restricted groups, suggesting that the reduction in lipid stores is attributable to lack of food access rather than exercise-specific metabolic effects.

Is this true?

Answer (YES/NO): NO